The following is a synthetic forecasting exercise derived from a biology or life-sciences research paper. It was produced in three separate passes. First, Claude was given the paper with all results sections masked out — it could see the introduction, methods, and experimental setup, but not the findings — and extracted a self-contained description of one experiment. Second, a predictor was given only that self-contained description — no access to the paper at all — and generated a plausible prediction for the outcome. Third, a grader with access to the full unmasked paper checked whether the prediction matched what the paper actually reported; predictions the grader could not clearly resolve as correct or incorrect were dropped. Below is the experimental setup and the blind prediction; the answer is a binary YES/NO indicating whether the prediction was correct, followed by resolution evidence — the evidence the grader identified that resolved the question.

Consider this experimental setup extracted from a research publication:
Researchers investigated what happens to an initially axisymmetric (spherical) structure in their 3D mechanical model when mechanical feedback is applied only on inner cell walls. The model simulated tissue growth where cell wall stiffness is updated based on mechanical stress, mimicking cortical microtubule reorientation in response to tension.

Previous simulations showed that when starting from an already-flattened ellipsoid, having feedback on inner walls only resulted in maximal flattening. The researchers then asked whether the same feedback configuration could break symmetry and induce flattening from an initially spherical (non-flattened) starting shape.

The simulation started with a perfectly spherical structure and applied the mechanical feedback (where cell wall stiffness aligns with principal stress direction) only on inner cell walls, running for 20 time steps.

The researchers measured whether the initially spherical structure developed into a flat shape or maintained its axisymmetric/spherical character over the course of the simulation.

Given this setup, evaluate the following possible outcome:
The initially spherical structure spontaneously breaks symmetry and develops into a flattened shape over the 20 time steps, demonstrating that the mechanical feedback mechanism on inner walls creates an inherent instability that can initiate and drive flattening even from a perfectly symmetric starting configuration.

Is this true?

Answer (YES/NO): NO